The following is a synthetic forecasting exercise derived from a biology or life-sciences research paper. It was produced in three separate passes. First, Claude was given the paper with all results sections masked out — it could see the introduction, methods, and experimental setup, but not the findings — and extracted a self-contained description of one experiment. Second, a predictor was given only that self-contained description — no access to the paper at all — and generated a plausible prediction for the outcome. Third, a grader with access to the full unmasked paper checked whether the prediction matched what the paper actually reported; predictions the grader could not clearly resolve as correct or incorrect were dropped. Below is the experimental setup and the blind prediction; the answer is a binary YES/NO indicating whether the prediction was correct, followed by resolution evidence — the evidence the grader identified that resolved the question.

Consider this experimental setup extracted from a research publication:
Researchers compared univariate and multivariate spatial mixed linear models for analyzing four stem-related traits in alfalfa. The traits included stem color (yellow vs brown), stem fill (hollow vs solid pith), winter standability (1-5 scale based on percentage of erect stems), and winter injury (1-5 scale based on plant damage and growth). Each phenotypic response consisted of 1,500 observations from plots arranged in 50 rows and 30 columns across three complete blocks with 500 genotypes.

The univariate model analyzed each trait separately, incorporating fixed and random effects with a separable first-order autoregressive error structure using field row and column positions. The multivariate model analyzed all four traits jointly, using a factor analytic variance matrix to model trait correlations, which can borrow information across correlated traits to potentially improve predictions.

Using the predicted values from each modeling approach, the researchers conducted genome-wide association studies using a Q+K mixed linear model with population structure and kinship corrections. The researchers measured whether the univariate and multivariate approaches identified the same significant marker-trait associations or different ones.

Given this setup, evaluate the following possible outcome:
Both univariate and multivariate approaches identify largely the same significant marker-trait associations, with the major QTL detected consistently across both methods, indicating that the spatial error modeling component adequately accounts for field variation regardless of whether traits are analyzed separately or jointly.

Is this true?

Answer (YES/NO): NO